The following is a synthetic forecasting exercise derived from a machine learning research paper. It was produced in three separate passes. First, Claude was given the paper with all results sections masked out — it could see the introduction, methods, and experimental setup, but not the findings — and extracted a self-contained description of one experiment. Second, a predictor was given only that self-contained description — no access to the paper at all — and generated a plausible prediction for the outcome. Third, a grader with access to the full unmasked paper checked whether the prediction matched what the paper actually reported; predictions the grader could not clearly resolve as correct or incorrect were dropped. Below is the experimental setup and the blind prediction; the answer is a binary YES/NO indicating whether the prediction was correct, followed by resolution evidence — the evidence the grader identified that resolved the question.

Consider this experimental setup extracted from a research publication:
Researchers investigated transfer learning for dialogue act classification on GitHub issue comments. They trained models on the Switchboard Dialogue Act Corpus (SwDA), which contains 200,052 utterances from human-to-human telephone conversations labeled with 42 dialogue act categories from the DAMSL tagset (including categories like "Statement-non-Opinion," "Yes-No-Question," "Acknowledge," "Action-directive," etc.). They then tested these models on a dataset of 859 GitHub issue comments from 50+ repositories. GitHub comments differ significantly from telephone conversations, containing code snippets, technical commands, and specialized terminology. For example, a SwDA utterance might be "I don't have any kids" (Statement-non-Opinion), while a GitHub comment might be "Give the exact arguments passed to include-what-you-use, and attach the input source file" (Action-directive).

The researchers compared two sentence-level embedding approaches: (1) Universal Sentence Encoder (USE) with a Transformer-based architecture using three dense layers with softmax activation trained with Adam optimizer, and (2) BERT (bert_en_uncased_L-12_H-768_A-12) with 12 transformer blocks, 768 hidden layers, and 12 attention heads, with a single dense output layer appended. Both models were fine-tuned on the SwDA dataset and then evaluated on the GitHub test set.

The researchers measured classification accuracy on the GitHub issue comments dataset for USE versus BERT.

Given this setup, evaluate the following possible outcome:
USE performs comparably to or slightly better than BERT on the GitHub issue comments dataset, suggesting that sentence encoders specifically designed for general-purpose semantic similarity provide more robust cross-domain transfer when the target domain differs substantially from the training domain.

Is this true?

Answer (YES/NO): NO